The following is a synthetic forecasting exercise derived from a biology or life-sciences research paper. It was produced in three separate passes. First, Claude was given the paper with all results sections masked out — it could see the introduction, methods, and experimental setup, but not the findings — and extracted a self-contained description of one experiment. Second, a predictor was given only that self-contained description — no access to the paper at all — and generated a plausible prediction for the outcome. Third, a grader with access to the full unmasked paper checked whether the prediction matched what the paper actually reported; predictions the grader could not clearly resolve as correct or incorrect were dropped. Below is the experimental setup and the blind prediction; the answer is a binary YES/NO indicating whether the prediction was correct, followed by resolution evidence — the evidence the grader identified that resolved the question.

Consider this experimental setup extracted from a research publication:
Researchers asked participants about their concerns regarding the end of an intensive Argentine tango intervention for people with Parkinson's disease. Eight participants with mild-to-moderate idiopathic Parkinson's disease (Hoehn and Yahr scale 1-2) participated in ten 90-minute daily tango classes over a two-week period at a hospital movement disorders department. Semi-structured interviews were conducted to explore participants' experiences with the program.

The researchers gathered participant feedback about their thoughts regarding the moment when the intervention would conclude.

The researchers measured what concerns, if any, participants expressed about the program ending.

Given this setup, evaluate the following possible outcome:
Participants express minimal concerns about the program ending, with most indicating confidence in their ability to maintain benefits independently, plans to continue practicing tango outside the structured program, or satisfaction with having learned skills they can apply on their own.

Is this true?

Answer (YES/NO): NO